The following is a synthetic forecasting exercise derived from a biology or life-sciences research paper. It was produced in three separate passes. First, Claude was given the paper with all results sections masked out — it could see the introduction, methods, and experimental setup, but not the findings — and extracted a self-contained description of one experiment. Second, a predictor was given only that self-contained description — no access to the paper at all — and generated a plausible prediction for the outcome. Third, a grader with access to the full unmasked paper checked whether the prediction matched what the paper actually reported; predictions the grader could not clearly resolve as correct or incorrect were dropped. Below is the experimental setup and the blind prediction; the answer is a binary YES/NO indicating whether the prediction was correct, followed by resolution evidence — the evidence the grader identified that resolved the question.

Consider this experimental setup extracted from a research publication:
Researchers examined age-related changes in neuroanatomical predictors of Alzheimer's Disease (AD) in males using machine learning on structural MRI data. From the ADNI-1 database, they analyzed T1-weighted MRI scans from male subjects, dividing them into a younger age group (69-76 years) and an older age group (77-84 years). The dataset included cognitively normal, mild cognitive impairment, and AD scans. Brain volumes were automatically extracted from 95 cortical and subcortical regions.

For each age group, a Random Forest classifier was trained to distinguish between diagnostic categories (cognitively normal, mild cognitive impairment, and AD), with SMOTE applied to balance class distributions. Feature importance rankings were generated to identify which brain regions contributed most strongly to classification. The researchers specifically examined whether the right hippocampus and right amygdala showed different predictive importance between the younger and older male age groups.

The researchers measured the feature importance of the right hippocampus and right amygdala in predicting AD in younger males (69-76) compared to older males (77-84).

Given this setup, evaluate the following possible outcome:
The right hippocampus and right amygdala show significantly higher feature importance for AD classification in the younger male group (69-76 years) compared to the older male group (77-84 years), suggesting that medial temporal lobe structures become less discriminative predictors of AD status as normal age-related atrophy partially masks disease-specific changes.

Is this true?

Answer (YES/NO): YES